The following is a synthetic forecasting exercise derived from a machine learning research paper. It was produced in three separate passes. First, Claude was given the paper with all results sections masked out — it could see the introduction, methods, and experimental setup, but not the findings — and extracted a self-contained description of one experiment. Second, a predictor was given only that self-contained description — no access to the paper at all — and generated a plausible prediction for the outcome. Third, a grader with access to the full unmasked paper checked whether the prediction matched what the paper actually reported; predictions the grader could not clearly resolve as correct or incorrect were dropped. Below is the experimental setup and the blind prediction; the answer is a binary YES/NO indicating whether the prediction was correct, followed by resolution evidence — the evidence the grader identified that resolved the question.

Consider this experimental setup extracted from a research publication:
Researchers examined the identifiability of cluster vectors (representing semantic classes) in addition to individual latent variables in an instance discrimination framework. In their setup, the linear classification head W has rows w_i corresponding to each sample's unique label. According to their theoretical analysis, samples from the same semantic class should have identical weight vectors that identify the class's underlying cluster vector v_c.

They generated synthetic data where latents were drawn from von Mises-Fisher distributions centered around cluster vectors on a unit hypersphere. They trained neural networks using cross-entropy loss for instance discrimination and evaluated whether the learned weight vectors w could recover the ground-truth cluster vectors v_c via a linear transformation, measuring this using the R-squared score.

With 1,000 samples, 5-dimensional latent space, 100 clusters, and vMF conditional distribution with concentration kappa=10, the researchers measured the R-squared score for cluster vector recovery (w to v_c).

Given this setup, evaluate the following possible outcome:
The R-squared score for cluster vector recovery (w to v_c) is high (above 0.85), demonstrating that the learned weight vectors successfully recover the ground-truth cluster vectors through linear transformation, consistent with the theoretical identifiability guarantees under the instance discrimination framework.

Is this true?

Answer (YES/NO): YES